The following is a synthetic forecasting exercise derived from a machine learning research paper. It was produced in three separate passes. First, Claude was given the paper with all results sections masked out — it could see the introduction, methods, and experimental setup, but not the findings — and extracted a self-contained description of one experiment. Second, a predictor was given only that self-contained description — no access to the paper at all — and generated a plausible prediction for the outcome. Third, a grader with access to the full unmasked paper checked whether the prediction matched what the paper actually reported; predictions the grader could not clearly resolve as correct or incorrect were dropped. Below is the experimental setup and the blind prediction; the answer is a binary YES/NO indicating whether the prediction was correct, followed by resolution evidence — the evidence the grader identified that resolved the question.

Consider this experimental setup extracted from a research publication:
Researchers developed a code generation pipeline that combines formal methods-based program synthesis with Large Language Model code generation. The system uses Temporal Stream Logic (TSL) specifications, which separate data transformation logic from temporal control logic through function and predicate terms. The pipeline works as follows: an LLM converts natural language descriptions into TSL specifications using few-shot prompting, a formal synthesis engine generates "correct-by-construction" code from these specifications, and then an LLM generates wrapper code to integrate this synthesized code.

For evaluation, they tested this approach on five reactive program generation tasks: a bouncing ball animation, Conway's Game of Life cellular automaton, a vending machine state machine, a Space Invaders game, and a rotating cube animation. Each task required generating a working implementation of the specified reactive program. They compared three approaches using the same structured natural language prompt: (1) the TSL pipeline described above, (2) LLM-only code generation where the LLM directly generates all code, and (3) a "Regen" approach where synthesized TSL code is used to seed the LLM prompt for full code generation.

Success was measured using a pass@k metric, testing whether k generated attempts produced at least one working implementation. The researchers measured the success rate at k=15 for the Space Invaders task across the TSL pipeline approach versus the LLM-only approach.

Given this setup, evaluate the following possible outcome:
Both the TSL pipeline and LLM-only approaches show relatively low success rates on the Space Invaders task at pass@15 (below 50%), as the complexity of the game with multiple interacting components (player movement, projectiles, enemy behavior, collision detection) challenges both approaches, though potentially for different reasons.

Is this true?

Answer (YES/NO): YES